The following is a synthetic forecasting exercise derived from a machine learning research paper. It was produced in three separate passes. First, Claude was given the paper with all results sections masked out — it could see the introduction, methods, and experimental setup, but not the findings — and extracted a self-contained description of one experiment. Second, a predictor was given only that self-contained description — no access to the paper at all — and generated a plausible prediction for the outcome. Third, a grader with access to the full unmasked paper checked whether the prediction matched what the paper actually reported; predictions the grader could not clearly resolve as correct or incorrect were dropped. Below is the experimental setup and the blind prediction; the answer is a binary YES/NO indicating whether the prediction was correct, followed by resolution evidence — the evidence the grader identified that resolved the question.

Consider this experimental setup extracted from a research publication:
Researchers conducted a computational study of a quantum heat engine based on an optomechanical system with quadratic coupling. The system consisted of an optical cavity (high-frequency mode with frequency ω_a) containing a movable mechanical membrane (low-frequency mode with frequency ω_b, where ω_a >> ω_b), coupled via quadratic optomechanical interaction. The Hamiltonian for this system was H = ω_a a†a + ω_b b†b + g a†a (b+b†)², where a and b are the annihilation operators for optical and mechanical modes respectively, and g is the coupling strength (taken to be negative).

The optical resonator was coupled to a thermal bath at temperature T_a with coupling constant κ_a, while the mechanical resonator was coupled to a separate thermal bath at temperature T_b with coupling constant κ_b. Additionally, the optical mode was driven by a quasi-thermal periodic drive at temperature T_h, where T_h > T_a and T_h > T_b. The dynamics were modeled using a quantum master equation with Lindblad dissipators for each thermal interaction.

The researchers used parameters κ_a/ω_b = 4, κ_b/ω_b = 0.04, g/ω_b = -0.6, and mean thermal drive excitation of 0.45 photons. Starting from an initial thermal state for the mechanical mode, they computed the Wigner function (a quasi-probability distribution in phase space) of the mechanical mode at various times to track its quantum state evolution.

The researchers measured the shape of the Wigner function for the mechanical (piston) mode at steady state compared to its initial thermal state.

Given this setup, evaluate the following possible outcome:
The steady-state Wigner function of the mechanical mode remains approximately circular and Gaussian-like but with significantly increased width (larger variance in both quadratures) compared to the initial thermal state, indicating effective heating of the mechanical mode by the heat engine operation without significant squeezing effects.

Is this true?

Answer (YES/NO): NO